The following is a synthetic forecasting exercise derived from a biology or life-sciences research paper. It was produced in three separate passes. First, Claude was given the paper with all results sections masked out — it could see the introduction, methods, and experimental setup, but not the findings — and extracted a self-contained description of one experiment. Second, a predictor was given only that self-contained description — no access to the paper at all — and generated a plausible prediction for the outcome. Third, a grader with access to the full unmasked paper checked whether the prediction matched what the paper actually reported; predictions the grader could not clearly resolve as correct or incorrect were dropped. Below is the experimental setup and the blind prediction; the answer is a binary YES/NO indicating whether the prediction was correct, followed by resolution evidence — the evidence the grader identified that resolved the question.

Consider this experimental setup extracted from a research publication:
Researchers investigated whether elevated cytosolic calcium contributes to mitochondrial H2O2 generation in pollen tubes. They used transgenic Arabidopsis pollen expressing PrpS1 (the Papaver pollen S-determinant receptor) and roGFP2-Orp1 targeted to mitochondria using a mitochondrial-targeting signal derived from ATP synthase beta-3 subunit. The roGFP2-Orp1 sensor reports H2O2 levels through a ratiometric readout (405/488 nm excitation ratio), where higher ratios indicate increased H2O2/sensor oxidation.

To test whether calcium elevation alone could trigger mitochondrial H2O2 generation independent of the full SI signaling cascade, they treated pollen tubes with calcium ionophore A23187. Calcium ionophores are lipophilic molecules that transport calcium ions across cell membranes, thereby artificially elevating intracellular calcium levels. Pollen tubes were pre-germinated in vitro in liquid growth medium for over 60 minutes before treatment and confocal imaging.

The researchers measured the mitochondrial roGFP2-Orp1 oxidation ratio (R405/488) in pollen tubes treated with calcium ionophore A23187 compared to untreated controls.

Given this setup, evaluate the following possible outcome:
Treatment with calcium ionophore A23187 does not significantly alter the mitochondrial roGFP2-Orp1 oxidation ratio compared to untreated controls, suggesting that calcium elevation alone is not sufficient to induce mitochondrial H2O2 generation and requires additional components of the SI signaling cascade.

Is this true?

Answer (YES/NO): NO